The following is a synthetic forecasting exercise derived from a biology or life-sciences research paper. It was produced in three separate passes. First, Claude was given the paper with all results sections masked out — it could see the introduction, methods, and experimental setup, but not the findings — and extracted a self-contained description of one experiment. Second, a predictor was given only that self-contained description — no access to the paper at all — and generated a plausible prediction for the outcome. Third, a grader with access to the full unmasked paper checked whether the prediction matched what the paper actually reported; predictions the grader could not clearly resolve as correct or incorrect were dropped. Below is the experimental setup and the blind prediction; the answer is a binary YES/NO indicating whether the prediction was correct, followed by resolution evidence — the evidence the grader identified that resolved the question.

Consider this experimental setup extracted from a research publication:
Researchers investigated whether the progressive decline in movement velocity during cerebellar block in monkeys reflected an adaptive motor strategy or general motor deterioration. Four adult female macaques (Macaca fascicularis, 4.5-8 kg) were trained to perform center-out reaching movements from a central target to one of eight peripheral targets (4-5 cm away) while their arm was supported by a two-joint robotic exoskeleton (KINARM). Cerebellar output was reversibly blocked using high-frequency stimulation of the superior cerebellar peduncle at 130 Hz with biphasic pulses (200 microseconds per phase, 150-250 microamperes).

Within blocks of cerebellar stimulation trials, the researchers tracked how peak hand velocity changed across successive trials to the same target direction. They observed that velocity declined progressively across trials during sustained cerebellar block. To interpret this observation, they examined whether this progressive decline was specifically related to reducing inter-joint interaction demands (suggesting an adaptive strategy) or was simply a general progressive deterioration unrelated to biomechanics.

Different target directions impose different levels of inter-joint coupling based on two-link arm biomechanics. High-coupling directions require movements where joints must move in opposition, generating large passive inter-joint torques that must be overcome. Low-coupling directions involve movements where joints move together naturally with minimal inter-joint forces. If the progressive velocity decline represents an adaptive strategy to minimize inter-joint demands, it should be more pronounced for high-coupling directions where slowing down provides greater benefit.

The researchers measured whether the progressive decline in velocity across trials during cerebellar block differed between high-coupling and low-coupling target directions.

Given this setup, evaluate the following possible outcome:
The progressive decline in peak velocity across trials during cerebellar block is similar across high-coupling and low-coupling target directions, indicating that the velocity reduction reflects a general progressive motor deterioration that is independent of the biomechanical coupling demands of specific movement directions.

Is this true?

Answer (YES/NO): NO